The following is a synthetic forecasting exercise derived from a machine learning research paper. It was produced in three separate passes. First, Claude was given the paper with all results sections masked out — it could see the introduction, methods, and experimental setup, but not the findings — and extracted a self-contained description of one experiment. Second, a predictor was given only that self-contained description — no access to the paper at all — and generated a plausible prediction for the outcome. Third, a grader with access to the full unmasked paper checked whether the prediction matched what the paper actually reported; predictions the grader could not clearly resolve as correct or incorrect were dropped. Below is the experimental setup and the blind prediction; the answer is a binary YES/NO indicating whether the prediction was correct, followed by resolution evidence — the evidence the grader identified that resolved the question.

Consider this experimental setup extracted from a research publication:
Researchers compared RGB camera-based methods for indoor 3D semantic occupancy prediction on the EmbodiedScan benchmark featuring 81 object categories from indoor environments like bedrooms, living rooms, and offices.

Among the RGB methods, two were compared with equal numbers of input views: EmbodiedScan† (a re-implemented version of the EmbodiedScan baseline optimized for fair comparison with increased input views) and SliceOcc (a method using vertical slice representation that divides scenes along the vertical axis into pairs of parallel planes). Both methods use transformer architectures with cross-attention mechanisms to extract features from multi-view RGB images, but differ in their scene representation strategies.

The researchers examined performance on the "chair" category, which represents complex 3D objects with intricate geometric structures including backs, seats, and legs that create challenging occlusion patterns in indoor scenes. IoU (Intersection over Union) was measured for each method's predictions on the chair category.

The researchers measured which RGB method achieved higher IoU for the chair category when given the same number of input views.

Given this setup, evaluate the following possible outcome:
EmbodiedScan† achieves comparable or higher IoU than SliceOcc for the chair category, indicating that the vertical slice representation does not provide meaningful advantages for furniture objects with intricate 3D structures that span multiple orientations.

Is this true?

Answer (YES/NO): YES